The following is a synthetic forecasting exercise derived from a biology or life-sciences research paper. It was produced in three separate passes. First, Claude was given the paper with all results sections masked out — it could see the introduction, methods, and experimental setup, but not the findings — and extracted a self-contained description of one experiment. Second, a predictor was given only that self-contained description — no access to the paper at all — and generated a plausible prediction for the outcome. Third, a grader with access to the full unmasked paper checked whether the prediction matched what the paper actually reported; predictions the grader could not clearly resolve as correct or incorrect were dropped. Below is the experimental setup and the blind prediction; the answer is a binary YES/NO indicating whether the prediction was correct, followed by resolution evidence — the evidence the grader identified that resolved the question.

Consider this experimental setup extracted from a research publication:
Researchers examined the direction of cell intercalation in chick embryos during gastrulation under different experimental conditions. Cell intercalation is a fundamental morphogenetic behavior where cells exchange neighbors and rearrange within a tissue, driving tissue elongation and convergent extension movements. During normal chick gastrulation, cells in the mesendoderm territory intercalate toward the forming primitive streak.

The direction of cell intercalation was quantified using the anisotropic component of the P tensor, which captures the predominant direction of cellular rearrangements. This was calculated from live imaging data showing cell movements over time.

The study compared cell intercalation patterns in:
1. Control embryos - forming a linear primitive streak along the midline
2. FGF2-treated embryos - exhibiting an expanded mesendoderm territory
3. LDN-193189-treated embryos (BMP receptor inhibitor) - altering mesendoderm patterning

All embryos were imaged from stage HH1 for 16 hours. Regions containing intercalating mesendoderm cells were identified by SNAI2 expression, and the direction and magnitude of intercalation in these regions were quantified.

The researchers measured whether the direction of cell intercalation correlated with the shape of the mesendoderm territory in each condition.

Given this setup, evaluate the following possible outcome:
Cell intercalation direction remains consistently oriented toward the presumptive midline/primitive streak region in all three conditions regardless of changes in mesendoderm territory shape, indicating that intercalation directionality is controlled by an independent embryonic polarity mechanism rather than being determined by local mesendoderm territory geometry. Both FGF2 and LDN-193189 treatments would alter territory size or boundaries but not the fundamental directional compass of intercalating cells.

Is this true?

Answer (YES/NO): NO